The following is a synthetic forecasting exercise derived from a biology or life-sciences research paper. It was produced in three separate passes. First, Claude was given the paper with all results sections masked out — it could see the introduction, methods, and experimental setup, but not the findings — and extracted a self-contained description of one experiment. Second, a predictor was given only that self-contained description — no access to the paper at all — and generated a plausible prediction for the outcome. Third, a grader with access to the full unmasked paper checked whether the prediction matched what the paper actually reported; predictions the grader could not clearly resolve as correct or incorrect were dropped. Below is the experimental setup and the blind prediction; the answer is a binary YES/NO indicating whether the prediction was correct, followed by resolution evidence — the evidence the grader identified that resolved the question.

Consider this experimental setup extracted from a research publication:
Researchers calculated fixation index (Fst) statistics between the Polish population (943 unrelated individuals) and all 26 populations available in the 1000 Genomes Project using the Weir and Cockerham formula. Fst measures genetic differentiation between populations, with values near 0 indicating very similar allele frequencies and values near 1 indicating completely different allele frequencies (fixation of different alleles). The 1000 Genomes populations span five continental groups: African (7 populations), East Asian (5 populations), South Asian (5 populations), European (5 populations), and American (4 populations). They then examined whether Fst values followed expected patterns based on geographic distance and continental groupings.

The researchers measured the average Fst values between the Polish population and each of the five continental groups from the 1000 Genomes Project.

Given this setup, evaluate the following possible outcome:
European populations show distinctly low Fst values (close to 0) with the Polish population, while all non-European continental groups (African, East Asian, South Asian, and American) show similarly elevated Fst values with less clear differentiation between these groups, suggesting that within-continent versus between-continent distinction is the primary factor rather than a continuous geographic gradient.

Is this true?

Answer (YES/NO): NO